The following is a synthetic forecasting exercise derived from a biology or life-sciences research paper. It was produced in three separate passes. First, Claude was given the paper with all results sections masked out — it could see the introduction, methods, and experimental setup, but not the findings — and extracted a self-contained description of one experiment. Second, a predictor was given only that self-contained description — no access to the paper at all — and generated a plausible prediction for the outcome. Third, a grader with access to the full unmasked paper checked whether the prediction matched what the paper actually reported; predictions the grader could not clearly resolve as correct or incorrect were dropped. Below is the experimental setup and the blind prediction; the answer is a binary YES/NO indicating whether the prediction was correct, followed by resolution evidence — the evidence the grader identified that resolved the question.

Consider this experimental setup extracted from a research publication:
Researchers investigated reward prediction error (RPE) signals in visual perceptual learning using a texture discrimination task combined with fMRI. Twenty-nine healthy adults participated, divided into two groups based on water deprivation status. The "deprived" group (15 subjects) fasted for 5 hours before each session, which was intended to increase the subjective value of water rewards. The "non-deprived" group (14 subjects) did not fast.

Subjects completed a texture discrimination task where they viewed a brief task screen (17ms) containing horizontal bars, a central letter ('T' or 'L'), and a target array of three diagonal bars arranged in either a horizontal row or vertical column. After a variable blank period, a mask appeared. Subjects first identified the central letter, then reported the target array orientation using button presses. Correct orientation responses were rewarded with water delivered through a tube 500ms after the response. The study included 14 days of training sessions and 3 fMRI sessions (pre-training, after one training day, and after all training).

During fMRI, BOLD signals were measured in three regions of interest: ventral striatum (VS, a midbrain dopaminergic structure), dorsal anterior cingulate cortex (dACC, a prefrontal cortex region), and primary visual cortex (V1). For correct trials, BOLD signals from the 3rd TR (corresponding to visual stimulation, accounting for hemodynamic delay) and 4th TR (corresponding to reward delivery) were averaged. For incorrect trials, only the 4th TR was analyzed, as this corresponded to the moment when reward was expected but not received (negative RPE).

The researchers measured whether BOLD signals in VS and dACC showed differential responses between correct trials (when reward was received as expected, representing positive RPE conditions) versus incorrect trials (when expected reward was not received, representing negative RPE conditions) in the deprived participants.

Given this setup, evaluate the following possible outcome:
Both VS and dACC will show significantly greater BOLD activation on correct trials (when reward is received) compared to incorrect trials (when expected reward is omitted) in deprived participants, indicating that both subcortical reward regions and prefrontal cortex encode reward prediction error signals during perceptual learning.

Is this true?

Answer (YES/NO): NO